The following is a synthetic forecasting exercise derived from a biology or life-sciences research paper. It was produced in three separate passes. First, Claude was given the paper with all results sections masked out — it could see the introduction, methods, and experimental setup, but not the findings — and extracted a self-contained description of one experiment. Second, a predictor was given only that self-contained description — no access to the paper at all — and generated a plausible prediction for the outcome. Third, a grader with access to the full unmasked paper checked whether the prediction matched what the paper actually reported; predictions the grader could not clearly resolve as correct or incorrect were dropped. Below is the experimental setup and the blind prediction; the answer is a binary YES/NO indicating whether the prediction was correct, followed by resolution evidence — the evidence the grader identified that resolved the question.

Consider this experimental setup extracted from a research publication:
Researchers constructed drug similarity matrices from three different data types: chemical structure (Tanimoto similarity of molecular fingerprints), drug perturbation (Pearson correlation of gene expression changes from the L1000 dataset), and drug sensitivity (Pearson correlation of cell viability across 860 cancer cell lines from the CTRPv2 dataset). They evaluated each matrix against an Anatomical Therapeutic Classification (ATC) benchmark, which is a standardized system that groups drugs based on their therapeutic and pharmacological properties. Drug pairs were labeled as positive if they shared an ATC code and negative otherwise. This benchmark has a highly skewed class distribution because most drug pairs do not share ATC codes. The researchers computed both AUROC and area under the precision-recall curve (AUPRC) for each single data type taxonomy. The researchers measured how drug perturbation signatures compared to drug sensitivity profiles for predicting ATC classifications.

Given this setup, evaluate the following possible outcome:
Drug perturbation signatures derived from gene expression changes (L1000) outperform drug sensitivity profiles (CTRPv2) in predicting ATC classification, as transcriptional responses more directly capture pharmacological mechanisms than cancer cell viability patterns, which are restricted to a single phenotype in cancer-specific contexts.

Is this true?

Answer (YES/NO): NO